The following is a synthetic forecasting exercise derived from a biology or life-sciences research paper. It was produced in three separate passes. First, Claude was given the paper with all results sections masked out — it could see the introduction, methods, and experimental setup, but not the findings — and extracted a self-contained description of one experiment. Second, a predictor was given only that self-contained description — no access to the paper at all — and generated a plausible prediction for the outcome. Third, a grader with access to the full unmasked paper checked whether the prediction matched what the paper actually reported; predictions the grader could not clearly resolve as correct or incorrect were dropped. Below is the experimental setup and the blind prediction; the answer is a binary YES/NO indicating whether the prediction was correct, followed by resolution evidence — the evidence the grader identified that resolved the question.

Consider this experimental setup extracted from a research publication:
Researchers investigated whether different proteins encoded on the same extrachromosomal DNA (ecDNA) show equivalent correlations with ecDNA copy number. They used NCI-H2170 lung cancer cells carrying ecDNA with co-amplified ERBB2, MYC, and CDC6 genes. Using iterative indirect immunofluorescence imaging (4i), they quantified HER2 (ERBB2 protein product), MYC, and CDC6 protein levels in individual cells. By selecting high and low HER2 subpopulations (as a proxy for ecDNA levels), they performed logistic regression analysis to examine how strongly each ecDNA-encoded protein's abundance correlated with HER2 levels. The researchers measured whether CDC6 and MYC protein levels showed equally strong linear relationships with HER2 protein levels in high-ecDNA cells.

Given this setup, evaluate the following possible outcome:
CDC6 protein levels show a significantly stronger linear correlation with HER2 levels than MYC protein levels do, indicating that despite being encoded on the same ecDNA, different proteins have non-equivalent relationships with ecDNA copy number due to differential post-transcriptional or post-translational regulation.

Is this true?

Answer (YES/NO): YES